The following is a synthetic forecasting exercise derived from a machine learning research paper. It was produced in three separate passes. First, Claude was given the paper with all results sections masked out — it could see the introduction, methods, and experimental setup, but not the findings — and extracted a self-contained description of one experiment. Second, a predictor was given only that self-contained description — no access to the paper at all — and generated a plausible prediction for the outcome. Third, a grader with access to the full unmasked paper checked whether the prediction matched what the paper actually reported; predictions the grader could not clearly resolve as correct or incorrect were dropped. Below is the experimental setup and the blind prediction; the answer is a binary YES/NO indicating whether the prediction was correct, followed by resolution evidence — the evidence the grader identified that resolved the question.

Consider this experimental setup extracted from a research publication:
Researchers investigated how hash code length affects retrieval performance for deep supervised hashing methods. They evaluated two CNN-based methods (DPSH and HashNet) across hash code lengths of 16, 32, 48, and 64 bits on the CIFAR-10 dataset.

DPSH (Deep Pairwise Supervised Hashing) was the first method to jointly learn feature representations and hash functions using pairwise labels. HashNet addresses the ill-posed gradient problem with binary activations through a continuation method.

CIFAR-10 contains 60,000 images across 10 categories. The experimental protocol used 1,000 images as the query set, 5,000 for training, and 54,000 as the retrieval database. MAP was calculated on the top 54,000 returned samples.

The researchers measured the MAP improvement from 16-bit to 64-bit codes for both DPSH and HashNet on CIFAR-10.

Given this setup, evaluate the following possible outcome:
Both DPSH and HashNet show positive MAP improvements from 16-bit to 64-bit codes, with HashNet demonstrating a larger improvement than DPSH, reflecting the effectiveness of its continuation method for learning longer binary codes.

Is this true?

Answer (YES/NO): YES